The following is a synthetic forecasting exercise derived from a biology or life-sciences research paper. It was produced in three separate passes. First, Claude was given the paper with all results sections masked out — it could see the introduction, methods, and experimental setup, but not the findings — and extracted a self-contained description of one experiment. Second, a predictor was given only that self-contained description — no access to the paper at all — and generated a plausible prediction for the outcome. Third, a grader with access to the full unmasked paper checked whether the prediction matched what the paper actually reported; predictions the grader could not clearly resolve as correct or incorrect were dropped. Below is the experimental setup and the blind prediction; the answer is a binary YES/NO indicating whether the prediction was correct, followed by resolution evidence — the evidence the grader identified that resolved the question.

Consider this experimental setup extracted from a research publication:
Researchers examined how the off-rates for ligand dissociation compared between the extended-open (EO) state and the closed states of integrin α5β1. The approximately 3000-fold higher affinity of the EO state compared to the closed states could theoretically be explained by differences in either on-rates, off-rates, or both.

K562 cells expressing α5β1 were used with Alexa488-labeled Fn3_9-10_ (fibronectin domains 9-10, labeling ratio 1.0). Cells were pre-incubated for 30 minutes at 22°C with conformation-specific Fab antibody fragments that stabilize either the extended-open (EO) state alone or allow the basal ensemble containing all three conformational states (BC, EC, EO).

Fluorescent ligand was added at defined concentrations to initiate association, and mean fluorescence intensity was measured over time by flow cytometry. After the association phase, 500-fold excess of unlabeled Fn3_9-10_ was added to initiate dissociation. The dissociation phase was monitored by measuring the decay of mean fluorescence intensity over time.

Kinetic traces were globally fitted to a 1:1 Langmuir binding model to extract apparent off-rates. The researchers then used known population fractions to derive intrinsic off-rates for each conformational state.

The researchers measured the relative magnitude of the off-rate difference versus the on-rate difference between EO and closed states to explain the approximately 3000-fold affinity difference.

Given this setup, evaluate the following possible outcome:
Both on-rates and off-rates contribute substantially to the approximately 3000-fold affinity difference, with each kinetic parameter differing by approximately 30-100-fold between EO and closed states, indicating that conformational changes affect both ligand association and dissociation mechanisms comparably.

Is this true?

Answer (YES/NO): NO